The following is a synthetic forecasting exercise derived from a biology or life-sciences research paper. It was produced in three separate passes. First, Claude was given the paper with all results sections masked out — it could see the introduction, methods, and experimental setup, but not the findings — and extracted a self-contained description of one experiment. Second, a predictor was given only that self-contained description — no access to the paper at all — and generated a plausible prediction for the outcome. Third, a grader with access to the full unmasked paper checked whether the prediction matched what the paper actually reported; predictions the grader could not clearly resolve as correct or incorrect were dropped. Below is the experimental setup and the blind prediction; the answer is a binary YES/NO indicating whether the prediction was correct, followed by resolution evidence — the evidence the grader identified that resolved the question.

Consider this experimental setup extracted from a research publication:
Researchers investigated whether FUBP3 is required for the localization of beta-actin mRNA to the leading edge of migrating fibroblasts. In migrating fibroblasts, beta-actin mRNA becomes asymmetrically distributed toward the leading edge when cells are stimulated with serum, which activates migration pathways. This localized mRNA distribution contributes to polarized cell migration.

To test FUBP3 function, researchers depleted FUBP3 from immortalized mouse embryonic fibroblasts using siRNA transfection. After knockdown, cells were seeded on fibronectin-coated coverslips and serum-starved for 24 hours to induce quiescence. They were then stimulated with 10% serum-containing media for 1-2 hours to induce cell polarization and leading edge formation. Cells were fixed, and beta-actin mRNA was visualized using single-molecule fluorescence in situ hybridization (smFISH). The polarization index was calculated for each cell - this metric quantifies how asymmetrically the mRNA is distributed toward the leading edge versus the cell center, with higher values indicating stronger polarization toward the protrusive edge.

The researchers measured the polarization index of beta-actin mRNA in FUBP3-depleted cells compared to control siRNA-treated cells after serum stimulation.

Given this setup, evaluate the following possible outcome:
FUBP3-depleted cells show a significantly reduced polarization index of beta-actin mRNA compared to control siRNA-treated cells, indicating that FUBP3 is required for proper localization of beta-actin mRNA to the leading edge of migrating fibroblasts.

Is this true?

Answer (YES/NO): YES